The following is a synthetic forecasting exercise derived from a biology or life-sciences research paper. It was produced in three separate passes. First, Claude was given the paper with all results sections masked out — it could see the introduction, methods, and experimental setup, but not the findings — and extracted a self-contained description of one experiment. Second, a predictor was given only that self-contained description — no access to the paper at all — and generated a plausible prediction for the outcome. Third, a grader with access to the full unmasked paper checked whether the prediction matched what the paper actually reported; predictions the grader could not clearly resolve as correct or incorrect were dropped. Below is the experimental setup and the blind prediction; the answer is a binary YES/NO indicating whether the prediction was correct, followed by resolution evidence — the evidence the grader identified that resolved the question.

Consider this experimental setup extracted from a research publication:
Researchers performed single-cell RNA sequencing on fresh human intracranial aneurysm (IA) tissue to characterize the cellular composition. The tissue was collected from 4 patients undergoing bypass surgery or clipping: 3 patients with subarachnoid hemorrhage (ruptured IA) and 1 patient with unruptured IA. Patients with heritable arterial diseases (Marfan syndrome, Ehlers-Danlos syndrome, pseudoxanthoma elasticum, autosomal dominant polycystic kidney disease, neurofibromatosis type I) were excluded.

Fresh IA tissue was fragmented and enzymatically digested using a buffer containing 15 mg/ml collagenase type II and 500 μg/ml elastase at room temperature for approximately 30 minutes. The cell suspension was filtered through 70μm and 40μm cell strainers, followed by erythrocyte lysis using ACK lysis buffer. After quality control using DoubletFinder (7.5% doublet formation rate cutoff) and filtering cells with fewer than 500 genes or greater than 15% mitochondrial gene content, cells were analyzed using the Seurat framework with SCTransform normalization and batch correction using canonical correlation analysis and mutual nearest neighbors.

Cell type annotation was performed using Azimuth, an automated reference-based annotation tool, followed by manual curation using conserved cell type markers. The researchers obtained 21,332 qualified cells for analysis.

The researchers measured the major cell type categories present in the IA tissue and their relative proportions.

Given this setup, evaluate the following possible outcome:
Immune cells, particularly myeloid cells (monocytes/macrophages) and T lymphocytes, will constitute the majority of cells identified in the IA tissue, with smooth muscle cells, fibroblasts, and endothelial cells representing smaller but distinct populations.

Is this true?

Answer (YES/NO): NO